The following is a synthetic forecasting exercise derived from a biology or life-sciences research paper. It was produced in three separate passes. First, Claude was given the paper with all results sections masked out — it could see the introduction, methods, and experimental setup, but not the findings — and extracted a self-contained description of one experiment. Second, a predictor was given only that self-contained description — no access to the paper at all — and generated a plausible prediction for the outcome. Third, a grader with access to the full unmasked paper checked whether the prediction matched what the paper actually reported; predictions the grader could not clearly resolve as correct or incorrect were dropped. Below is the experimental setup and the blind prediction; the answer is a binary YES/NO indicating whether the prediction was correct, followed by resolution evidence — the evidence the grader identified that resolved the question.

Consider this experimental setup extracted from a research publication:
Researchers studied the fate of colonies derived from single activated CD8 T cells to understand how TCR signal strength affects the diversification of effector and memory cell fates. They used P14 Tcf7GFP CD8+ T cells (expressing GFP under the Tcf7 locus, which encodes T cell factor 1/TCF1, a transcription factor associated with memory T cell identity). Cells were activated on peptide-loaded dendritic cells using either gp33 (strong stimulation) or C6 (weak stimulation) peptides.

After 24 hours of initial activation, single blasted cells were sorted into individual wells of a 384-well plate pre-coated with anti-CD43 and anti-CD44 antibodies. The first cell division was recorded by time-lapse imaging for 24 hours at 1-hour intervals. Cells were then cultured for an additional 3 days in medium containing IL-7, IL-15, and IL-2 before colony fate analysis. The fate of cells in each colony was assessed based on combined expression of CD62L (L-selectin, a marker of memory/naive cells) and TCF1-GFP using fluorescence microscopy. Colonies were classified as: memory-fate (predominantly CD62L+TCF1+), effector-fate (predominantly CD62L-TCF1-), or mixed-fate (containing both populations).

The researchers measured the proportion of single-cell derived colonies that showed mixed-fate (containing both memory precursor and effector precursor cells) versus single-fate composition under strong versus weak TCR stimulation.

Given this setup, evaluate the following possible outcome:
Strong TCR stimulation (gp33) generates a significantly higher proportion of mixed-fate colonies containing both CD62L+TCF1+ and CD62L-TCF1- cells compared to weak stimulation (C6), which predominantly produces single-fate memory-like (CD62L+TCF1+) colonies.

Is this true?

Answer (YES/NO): NO